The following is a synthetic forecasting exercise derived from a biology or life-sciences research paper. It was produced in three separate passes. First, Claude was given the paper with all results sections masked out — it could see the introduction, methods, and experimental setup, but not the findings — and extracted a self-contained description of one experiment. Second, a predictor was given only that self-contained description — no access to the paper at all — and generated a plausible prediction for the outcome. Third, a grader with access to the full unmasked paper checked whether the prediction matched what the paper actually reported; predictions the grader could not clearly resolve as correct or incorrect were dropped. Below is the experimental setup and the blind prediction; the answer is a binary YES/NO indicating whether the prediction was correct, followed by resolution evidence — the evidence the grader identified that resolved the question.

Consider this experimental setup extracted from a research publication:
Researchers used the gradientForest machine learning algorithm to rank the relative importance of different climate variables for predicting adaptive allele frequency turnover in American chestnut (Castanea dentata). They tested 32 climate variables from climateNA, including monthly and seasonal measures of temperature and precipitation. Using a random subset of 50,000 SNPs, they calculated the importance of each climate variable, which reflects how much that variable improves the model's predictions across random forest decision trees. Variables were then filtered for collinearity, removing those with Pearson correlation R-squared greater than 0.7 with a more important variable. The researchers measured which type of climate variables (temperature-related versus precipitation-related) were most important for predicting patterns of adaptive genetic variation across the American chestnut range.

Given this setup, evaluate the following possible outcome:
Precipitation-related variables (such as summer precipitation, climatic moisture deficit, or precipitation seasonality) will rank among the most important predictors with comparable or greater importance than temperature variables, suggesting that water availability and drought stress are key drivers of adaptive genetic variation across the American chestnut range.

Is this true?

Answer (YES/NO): YES